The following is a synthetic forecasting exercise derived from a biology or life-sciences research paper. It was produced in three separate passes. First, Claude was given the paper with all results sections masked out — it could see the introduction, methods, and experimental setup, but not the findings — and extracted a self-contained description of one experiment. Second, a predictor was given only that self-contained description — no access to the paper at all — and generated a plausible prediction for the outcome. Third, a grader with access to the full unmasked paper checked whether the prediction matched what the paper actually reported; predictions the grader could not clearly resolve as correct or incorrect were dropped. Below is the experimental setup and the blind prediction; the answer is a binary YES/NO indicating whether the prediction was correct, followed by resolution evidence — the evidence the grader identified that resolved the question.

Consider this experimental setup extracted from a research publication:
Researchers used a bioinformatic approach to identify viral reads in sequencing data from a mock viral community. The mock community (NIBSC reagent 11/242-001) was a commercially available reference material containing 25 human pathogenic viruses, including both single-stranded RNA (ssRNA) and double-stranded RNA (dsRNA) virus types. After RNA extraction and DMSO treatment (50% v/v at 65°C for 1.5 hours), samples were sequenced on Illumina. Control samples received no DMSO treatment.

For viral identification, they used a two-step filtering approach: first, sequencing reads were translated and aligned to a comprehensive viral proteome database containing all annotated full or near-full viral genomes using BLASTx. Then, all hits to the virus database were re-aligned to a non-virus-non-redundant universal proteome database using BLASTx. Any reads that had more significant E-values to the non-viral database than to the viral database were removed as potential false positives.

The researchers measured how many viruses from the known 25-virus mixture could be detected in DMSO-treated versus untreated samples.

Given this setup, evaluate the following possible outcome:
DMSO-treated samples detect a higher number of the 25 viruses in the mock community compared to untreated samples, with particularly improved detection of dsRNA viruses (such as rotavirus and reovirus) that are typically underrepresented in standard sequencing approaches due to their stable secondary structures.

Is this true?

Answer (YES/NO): YES